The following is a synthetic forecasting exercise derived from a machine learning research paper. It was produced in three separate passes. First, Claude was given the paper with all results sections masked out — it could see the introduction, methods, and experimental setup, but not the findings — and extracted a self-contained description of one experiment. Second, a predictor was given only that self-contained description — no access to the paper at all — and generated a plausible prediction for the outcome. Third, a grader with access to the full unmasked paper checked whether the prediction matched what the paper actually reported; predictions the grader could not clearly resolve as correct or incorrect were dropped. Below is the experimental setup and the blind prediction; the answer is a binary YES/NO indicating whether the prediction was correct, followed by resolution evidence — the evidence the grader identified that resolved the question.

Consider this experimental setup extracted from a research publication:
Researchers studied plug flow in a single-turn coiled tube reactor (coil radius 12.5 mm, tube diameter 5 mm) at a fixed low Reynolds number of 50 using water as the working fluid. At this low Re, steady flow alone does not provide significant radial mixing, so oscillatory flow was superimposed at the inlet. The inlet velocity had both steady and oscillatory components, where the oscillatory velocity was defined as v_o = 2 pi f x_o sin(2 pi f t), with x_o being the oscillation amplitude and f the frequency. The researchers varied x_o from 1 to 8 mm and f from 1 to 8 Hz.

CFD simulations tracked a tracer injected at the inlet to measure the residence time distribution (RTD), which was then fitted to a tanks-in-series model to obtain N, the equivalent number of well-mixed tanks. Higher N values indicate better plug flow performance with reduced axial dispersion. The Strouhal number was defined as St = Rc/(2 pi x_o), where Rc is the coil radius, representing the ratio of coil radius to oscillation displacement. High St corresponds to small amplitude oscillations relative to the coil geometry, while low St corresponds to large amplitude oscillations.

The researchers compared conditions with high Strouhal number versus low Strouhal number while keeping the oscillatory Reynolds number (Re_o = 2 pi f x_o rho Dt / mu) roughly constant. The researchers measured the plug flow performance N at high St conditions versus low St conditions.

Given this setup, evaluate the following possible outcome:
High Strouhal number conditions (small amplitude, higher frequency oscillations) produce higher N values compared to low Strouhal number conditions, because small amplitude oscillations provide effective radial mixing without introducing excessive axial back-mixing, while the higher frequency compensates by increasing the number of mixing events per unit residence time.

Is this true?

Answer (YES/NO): YES